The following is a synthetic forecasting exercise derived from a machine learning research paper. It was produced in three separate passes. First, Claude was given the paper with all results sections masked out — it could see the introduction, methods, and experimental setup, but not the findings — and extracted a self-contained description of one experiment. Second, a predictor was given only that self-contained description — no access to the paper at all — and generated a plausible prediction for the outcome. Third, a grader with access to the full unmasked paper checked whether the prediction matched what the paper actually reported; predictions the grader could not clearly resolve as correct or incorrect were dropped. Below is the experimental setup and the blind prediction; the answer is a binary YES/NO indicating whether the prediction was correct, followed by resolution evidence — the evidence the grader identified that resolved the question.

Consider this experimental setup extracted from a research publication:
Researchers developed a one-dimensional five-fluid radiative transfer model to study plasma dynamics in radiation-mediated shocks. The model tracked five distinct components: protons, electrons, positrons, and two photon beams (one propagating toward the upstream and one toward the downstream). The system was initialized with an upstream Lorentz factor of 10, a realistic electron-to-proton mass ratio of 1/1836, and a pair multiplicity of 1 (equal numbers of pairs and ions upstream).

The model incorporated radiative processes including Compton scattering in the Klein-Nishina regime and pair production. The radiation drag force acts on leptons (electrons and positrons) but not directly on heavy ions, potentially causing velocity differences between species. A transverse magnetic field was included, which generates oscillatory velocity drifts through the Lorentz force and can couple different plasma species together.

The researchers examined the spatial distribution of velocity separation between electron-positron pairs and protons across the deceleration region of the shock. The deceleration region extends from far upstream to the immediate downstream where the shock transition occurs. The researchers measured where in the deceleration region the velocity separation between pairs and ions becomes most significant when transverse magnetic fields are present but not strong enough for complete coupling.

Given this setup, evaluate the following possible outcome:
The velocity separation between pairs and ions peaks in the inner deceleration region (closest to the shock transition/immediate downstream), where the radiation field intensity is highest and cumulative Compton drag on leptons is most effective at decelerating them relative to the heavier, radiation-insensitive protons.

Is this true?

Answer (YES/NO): YES